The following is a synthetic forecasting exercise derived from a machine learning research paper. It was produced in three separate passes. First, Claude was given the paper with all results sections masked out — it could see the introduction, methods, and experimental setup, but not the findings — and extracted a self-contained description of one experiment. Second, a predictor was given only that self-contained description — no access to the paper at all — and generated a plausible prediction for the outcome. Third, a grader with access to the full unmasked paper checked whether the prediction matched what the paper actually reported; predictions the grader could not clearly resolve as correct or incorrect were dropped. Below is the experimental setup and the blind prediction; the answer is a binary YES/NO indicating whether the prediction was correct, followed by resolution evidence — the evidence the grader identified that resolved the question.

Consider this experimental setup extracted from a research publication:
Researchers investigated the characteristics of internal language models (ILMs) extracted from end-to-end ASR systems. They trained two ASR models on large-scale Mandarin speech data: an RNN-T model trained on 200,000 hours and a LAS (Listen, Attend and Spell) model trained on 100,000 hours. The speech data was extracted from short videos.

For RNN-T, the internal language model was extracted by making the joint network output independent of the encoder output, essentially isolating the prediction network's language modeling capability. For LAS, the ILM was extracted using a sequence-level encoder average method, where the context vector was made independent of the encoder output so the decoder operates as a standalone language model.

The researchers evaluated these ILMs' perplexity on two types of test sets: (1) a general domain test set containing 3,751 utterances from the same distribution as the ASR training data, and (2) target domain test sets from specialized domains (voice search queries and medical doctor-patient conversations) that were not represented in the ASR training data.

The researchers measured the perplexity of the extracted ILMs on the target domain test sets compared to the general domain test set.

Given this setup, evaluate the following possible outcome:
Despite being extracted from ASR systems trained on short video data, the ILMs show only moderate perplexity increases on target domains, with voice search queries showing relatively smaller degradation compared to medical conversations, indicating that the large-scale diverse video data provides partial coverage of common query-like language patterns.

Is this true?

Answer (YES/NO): NO